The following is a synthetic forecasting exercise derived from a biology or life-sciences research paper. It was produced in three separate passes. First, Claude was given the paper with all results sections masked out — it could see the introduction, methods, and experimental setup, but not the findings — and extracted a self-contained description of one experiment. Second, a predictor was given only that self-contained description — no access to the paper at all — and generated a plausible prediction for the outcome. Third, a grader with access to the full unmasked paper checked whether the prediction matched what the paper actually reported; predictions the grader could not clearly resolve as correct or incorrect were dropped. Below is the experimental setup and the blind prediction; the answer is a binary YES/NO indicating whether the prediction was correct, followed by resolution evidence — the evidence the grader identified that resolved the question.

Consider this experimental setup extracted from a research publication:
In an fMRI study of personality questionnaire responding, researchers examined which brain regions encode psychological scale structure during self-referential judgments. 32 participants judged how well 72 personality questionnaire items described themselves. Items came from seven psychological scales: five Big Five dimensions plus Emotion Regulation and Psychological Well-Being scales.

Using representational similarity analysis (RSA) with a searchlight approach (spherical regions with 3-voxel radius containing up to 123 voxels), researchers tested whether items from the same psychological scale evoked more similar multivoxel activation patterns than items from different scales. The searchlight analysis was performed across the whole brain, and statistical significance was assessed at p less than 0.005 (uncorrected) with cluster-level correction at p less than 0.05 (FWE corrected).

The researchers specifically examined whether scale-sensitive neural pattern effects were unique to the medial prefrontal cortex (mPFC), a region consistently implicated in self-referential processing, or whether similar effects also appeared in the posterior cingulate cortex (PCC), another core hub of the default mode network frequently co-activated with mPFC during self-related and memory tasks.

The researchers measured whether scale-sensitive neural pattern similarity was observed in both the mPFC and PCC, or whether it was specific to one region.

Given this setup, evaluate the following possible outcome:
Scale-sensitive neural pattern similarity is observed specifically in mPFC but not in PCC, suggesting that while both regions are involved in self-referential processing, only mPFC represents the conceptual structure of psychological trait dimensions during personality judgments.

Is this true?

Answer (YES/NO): YES